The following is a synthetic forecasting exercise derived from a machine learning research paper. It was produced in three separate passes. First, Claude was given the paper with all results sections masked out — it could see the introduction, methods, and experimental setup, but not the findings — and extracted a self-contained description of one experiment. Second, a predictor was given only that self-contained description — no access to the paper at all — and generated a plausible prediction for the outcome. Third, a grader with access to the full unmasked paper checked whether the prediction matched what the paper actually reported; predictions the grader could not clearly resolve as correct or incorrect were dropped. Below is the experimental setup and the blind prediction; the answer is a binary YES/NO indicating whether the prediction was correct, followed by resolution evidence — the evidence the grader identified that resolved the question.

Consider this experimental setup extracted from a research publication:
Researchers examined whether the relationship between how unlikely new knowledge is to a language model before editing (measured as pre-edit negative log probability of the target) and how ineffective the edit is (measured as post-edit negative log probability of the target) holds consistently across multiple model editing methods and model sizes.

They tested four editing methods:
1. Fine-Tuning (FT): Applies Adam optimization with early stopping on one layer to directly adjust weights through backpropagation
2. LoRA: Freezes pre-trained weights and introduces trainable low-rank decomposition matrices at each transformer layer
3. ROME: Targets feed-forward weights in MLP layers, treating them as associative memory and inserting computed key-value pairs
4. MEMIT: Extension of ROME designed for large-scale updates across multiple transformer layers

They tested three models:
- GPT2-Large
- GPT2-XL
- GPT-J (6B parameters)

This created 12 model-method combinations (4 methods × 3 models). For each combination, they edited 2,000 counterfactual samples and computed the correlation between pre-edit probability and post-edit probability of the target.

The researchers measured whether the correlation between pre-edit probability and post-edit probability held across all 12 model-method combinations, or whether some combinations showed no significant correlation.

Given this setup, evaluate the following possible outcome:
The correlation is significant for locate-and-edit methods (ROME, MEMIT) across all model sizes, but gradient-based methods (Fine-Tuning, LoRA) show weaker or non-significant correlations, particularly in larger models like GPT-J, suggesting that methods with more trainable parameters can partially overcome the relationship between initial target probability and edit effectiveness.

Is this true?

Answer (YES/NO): NO